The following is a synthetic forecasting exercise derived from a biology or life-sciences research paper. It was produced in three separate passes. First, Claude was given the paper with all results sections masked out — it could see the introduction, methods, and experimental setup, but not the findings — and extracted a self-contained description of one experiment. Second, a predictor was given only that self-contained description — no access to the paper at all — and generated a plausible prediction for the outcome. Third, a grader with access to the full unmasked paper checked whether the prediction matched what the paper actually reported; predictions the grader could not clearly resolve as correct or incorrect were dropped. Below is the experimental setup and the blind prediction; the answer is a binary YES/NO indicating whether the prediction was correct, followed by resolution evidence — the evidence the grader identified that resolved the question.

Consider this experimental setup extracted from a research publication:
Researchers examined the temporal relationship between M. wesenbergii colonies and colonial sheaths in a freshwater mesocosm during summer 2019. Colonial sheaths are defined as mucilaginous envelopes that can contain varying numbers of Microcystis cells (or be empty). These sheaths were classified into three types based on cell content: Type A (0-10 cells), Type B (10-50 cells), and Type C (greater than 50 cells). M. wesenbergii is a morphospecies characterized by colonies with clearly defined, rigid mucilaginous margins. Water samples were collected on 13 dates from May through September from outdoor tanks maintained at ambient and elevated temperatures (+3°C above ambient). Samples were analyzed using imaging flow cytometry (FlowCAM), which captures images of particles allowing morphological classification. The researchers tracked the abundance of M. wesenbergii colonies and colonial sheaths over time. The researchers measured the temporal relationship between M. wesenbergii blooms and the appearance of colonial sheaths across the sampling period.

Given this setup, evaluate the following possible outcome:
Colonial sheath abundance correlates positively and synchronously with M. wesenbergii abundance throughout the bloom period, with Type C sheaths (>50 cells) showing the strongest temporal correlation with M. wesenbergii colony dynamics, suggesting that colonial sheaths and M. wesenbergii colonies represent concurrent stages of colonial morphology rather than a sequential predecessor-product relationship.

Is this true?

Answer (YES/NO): NO